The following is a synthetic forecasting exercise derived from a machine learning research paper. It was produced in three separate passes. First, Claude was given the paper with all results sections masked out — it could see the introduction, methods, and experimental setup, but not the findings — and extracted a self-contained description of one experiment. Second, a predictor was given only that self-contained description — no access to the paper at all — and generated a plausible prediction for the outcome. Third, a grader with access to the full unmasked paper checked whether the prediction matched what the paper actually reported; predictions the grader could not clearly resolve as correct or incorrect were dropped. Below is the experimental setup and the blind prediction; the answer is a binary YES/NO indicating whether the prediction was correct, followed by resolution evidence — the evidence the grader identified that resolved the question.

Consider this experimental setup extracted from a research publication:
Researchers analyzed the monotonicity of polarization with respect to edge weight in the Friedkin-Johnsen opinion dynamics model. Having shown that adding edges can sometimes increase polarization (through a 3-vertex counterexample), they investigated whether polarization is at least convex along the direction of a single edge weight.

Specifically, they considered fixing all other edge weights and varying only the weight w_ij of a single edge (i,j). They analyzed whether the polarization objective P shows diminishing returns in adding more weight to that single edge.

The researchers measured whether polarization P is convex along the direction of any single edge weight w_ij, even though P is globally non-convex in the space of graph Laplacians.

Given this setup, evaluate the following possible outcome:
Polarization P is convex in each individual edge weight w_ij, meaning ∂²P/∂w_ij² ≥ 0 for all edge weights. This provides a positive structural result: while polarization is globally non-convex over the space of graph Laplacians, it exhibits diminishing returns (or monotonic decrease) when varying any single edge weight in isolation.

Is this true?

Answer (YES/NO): YES